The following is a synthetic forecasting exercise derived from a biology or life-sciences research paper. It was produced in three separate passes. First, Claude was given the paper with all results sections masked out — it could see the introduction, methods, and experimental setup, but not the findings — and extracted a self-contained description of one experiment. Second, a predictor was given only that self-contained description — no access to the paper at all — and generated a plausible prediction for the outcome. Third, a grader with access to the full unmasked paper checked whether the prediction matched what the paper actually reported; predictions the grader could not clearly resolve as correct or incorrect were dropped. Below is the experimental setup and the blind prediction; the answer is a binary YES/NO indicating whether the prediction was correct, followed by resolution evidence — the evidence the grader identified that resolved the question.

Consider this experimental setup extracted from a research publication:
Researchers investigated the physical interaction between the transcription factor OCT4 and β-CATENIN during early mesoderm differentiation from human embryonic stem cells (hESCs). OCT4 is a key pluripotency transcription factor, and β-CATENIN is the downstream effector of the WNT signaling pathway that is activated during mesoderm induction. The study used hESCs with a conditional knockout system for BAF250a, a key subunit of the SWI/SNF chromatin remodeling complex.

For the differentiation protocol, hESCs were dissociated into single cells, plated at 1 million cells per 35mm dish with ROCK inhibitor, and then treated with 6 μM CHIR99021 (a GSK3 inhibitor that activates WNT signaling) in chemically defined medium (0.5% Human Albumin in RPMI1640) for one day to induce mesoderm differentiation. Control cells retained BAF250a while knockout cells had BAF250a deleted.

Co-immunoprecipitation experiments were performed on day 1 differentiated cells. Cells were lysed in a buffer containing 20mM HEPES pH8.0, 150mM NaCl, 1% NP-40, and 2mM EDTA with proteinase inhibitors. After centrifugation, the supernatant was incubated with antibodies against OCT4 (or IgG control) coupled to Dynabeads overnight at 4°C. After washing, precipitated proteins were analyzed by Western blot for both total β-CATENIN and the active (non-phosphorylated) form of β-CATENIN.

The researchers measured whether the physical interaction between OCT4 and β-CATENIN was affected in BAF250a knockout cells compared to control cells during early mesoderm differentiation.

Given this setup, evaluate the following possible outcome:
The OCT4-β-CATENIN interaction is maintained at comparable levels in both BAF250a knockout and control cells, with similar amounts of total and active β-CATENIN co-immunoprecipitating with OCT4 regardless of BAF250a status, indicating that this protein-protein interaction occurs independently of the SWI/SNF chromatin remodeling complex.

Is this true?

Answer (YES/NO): NO